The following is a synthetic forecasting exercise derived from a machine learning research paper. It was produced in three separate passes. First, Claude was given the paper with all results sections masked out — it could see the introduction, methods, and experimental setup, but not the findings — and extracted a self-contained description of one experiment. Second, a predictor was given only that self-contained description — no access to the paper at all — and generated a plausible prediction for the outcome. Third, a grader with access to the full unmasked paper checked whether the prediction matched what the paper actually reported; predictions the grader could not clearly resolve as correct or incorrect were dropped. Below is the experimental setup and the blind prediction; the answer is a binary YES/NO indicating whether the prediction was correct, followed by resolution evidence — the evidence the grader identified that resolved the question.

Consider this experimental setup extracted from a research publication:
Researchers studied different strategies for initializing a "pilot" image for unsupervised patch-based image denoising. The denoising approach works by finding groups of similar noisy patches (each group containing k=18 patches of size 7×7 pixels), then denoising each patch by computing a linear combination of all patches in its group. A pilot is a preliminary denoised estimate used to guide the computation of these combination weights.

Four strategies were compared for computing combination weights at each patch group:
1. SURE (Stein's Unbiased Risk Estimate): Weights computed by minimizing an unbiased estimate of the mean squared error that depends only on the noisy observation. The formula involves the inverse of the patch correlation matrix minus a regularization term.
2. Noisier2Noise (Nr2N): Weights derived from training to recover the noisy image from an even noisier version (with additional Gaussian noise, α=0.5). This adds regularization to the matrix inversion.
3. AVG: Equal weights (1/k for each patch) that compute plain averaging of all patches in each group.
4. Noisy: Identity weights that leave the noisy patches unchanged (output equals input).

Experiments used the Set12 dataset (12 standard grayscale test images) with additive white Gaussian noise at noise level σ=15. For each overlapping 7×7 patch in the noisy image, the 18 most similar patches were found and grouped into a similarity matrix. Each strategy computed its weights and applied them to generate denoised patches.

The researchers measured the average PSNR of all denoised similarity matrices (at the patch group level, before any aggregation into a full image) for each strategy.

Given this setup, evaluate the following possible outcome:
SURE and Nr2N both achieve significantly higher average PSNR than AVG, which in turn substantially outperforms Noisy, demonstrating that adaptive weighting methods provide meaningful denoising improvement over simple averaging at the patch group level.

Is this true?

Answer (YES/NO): NO